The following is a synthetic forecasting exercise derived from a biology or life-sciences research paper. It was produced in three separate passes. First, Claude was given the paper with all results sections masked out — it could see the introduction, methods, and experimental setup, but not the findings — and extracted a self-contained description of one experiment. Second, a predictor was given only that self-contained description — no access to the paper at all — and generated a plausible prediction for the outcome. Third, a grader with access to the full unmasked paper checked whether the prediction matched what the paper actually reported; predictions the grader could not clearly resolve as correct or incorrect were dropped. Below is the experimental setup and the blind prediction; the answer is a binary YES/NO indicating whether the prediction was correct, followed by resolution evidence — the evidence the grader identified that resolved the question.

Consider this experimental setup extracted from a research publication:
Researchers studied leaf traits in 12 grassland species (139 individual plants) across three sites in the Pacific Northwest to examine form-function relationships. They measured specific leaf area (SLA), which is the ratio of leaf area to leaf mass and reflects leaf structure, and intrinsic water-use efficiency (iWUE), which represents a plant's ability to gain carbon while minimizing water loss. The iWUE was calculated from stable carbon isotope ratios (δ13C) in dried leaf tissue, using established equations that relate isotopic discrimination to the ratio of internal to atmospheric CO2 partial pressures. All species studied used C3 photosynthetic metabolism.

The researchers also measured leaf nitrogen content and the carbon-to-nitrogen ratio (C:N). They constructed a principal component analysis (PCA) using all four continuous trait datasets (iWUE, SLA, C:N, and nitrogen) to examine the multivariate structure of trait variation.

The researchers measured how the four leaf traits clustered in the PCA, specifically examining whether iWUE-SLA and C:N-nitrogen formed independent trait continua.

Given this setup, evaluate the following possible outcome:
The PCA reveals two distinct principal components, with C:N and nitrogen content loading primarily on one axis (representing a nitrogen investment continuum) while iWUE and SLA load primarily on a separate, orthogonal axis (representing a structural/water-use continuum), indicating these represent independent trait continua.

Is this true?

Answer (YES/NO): YES